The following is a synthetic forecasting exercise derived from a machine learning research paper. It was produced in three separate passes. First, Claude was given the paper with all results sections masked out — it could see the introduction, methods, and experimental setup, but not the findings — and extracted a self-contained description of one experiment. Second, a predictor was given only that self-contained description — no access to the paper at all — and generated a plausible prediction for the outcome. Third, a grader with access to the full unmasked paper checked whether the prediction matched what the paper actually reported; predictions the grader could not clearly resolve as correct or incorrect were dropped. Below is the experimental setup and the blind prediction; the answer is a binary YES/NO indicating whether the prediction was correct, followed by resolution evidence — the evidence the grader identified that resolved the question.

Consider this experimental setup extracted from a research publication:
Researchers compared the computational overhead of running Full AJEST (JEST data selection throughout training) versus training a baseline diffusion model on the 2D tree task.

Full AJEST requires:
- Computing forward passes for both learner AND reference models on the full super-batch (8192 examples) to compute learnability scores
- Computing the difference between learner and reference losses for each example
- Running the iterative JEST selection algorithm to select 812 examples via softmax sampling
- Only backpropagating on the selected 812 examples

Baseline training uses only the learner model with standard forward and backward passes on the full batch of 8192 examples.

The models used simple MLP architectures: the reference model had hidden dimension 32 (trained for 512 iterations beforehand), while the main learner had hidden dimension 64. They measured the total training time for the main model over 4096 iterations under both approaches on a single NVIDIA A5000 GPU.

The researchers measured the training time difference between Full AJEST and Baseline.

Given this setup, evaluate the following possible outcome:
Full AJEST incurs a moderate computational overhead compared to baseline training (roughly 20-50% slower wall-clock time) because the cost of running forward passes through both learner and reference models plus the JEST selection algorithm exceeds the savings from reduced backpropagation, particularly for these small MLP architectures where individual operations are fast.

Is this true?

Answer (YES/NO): NO